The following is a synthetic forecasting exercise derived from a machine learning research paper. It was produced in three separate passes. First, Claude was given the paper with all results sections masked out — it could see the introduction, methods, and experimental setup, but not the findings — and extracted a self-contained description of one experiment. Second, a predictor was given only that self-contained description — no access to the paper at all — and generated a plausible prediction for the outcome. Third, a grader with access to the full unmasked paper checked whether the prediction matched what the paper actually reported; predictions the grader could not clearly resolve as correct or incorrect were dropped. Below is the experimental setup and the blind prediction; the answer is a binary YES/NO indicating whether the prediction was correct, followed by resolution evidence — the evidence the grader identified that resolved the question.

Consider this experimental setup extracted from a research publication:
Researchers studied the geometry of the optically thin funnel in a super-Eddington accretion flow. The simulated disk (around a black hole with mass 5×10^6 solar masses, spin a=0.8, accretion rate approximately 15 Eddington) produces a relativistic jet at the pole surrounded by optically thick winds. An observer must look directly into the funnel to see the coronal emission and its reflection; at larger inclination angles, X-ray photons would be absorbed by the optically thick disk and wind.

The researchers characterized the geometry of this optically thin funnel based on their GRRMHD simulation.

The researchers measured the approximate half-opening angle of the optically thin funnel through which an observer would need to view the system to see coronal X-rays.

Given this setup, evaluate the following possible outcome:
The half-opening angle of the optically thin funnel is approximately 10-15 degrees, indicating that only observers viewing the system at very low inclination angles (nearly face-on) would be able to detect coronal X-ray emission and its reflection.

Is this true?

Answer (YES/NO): YES